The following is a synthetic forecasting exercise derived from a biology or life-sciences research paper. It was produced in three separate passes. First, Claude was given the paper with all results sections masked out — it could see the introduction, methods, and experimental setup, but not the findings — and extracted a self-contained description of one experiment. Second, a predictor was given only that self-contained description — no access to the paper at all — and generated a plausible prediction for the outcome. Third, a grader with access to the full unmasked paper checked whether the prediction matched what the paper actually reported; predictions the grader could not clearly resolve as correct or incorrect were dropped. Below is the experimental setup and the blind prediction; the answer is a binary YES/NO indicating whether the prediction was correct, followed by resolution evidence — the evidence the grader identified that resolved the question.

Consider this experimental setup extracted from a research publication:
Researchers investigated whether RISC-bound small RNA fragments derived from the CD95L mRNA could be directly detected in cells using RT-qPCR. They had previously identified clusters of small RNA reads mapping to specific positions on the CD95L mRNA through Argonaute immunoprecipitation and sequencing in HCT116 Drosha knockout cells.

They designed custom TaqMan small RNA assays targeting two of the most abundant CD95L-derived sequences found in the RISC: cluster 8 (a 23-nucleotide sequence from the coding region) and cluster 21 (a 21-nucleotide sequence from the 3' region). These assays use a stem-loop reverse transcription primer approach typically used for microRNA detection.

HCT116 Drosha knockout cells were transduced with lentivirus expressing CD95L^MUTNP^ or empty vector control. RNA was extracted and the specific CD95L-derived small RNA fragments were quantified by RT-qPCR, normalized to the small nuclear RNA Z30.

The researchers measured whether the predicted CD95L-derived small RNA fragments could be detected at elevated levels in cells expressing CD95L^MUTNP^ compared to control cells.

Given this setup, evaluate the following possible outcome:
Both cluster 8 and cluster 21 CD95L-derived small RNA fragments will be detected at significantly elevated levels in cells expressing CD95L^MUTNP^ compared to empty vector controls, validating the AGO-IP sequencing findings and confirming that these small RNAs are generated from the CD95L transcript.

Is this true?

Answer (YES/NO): YES